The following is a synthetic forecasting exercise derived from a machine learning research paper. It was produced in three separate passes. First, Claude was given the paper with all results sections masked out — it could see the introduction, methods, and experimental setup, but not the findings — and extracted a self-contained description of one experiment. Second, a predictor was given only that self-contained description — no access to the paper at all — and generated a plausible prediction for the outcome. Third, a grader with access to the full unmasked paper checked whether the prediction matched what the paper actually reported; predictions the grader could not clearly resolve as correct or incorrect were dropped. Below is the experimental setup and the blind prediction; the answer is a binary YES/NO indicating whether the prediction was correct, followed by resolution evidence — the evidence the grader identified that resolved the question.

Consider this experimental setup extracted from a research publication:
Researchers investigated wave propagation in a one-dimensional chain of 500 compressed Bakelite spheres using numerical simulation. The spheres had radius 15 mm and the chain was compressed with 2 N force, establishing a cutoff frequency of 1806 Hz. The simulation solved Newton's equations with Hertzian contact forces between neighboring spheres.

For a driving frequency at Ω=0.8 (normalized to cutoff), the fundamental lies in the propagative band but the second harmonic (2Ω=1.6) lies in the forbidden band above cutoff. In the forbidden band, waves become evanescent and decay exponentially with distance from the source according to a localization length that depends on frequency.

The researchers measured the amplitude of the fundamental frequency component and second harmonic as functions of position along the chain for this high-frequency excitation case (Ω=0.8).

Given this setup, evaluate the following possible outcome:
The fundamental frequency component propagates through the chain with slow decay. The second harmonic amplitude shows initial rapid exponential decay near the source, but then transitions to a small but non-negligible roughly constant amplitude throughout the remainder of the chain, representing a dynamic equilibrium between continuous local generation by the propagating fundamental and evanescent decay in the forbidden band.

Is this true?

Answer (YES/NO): NO